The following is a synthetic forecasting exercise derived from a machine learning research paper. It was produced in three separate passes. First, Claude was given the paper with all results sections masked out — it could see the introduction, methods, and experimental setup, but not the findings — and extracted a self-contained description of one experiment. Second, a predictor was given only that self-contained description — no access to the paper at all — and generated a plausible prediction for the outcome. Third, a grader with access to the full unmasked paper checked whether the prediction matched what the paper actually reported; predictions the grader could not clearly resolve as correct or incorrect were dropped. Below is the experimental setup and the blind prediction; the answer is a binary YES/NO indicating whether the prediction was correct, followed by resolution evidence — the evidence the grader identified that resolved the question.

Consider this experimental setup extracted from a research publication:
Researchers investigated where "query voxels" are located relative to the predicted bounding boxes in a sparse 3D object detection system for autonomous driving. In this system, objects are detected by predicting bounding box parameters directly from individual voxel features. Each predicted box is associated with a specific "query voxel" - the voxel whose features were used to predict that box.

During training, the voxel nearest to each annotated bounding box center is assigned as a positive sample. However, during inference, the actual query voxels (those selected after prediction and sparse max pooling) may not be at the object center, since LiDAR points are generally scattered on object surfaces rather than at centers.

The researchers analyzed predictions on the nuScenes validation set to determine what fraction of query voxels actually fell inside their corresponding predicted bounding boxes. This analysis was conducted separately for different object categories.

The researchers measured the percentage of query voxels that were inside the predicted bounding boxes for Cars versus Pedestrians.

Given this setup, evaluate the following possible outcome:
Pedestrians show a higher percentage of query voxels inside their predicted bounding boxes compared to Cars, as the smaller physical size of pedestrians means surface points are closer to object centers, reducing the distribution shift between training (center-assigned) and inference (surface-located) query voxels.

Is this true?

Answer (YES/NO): NO